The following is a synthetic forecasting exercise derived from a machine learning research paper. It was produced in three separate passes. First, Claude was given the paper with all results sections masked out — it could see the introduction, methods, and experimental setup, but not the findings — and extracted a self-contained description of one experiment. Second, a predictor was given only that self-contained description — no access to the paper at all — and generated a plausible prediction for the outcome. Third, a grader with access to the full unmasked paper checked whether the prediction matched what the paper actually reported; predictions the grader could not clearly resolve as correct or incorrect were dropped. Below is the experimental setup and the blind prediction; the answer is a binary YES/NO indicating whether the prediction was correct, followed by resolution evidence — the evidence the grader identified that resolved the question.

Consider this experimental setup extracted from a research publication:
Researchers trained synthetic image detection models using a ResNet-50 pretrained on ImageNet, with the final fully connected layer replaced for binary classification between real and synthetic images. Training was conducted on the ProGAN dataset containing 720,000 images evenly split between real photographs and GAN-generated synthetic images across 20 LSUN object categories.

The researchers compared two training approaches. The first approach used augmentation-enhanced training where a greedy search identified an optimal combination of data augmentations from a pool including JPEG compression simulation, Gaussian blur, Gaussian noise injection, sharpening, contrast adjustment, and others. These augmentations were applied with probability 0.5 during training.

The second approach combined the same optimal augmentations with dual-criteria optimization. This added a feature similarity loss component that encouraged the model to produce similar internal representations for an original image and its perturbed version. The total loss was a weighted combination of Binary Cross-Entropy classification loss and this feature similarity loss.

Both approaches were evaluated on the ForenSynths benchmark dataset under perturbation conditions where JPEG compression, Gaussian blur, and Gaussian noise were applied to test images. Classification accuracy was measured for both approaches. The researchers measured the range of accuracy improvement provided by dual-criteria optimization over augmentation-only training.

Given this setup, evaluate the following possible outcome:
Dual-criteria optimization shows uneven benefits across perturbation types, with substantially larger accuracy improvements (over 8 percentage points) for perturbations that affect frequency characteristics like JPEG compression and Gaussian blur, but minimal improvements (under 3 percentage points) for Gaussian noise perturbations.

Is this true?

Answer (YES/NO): NO